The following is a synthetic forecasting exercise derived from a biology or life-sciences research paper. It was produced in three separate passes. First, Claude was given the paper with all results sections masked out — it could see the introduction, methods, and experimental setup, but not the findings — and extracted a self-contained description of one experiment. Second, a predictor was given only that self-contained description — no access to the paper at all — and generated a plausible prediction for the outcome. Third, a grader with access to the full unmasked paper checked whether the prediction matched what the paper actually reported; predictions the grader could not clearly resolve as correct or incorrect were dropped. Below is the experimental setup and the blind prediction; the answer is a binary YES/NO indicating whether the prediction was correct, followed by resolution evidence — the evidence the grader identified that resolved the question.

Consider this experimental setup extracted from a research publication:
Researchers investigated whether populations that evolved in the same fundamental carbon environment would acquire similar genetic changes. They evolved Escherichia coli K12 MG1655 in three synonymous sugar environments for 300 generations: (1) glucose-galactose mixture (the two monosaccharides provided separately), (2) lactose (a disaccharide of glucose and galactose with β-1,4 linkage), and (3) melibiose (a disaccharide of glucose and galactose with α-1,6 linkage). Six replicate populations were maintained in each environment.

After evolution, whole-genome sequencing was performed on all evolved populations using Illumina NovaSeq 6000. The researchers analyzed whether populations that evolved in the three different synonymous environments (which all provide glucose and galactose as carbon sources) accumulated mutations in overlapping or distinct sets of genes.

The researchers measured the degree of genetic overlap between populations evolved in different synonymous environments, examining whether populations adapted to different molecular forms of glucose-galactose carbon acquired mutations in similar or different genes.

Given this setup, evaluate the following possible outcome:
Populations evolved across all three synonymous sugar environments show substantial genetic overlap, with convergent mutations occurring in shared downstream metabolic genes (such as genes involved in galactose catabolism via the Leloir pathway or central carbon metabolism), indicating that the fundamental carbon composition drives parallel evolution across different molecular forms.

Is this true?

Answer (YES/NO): NO